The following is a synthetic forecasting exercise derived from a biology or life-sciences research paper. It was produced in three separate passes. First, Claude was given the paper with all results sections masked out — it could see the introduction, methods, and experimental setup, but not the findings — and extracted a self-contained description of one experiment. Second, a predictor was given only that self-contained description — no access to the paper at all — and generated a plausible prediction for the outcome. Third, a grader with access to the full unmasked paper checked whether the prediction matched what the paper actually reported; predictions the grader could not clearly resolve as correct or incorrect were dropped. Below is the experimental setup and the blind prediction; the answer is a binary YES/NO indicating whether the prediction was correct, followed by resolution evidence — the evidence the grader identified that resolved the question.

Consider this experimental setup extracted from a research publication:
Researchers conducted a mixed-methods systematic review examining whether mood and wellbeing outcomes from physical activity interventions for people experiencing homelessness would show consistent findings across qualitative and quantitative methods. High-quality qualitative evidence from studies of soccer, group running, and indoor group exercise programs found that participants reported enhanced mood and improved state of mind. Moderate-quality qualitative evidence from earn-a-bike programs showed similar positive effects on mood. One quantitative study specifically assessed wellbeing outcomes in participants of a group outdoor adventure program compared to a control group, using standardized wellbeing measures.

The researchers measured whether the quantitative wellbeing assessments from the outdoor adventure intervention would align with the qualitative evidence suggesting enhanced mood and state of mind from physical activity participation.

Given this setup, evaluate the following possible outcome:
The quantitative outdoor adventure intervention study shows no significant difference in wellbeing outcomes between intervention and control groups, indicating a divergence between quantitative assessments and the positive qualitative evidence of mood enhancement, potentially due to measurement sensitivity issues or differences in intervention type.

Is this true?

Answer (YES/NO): NO